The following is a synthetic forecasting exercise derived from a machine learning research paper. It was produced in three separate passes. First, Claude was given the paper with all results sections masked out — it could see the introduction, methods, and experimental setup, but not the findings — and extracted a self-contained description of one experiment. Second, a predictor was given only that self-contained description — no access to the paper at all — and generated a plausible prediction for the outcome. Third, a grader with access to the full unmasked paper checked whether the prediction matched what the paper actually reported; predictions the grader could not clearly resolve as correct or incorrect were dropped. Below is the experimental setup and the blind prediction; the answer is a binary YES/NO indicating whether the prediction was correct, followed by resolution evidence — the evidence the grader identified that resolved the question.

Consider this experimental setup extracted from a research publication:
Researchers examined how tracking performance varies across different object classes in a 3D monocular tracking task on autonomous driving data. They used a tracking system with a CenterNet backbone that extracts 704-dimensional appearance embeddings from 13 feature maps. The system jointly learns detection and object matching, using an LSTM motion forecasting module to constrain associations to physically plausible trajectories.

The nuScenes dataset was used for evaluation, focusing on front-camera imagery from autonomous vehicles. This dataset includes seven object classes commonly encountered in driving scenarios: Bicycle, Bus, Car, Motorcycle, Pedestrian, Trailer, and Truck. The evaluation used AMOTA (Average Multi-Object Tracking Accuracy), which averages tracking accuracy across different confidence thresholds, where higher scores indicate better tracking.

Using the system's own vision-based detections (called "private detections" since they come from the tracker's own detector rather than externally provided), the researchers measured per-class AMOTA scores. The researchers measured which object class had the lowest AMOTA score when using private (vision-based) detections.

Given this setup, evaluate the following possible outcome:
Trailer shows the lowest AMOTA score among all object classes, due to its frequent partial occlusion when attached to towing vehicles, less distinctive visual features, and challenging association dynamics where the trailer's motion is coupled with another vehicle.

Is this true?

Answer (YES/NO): YES